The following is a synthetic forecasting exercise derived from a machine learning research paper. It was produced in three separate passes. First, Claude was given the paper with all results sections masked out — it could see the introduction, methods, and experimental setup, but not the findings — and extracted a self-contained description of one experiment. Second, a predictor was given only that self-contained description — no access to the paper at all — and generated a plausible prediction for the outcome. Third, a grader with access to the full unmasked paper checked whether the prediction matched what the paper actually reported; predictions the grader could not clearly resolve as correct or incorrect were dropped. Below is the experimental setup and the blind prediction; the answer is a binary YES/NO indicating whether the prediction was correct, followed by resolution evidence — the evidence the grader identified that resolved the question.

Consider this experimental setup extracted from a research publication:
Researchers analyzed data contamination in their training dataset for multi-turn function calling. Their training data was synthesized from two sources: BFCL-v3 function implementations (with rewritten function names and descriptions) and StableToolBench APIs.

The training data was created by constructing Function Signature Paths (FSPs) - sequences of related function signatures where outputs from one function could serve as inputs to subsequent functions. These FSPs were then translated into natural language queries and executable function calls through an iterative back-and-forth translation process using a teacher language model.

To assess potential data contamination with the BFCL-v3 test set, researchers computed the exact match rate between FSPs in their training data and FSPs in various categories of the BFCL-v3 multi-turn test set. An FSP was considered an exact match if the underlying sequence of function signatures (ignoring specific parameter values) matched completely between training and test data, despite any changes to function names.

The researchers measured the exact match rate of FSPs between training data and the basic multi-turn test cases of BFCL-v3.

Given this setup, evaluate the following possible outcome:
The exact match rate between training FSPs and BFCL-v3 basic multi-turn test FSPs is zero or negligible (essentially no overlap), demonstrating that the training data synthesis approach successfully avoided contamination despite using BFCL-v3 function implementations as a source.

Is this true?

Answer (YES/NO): YES